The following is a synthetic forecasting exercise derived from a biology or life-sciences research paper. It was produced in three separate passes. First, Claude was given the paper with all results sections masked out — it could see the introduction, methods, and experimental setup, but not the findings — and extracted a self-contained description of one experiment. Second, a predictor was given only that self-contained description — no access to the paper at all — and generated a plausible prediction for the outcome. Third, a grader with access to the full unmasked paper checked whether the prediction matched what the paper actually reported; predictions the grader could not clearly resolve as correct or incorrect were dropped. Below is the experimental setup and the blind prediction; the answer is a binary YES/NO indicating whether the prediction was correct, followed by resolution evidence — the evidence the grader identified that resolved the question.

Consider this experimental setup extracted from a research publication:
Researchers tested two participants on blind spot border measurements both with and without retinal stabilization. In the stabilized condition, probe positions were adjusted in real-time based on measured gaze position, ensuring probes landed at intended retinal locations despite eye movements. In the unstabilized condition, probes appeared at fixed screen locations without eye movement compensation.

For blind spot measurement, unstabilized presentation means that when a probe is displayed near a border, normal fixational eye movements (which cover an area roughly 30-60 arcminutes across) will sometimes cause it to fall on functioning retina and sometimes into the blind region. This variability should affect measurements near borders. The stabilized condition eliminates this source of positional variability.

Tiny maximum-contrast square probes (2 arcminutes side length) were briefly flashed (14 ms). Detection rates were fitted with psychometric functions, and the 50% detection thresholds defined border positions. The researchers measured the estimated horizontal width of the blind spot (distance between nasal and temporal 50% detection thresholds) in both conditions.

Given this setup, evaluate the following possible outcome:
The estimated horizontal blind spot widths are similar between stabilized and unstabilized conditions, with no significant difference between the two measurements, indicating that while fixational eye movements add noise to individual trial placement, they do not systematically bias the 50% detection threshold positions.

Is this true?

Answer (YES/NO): NO